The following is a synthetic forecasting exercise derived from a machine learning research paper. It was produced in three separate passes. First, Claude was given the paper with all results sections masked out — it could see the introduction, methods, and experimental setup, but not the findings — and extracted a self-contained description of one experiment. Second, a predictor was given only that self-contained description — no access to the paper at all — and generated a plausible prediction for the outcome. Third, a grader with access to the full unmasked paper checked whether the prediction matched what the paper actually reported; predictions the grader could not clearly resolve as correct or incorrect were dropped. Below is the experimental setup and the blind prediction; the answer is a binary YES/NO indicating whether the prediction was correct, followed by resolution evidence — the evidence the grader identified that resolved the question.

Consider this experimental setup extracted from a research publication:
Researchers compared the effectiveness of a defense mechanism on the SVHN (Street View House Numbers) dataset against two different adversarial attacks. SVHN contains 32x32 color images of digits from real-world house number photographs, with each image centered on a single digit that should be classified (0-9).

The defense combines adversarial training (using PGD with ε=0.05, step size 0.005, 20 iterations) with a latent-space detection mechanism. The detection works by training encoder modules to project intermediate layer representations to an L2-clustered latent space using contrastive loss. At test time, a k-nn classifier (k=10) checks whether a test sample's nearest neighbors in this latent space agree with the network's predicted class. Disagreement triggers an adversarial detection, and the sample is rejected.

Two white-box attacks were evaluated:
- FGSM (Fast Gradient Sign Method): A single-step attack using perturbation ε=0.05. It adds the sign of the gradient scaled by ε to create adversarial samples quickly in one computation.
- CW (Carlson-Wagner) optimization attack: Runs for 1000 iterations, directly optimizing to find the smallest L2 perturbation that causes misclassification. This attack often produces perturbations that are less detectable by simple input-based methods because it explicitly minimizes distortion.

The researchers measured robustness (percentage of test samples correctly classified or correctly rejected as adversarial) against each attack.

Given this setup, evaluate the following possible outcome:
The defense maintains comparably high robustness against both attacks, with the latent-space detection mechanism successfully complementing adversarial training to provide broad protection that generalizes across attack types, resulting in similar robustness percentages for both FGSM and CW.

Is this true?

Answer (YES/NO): NO